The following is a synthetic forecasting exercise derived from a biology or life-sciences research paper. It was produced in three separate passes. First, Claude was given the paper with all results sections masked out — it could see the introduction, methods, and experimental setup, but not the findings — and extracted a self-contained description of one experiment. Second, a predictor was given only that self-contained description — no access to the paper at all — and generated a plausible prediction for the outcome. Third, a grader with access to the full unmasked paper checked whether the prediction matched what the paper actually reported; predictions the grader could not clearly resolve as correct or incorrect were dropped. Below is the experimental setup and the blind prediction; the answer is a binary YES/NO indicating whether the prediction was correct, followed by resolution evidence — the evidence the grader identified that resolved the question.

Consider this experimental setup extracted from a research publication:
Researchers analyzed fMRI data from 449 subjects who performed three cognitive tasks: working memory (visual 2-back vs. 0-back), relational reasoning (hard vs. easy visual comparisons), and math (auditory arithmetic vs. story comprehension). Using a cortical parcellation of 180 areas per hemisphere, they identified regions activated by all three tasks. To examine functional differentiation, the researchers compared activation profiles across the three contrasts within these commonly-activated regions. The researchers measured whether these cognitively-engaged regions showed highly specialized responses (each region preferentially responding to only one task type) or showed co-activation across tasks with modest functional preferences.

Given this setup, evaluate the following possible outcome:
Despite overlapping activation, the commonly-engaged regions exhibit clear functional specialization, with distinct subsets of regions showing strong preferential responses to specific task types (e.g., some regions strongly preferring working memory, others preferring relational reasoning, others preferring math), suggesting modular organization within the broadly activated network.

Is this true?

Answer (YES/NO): NO